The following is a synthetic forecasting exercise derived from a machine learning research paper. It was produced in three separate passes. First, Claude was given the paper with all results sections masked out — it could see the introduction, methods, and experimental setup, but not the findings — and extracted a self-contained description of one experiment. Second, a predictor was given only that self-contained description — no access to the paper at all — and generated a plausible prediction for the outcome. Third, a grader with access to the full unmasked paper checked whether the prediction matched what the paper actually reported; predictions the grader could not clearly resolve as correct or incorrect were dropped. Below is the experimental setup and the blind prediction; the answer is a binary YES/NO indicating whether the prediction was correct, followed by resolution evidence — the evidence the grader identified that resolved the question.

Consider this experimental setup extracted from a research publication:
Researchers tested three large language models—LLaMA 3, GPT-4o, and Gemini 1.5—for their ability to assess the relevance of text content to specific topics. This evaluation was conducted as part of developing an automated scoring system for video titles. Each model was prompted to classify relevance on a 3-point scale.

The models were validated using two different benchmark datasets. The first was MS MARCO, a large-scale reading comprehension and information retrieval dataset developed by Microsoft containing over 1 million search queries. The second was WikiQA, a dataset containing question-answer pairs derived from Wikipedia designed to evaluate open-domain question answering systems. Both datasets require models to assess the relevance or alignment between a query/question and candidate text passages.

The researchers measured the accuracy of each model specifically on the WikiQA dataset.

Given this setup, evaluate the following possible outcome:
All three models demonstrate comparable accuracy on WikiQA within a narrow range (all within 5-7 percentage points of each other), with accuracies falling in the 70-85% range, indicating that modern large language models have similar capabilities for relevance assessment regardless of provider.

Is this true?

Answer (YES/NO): YES